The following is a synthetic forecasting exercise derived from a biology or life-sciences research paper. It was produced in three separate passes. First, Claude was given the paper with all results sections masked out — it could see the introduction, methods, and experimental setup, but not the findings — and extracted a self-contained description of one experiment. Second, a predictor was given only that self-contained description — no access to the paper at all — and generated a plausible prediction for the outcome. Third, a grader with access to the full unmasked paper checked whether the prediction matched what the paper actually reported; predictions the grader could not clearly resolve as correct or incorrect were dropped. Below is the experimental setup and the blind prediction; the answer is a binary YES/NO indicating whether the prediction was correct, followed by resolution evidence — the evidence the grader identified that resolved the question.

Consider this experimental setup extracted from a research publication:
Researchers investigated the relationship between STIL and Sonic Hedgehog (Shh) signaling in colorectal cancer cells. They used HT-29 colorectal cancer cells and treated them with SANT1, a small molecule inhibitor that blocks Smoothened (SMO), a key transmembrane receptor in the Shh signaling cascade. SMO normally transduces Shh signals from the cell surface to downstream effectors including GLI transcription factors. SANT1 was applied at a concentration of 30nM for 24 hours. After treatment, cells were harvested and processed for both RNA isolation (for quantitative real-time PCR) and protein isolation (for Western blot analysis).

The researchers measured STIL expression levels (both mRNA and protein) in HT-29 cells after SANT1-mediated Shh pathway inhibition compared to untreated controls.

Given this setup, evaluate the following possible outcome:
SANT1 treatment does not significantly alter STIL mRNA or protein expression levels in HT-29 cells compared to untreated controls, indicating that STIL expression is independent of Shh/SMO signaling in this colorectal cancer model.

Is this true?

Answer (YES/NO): NO